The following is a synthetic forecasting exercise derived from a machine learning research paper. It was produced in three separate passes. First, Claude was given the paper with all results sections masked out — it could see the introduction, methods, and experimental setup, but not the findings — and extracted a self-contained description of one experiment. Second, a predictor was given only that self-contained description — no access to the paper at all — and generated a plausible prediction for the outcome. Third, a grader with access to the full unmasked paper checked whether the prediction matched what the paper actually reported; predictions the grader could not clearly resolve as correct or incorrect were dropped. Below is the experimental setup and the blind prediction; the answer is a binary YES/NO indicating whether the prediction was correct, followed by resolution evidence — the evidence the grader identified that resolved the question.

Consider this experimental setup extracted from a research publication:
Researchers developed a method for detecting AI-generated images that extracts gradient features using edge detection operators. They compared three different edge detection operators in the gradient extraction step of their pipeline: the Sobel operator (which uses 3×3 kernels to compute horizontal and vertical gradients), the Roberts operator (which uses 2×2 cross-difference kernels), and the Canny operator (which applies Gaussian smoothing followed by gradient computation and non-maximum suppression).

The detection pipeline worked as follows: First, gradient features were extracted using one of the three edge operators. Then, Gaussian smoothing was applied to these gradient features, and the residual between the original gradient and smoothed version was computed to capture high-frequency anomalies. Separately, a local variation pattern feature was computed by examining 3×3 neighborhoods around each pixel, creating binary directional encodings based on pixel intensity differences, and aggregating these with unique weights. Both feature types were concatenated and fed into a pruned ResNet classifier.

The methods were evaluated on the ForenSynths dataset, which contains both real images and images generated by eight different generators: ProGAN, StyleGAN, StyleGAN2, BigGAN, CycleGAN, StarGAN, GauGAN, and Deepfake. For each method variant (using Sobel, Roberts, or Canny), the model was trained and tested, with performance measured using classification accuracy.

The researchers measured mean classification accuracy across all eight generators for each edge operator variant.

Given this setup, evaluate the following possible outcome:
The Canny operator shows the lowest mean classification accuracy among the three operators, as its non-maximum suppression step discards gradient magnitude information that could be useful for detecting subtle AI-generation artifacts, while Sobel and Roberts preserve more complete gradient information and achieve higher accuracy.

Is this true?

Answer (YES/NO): NO